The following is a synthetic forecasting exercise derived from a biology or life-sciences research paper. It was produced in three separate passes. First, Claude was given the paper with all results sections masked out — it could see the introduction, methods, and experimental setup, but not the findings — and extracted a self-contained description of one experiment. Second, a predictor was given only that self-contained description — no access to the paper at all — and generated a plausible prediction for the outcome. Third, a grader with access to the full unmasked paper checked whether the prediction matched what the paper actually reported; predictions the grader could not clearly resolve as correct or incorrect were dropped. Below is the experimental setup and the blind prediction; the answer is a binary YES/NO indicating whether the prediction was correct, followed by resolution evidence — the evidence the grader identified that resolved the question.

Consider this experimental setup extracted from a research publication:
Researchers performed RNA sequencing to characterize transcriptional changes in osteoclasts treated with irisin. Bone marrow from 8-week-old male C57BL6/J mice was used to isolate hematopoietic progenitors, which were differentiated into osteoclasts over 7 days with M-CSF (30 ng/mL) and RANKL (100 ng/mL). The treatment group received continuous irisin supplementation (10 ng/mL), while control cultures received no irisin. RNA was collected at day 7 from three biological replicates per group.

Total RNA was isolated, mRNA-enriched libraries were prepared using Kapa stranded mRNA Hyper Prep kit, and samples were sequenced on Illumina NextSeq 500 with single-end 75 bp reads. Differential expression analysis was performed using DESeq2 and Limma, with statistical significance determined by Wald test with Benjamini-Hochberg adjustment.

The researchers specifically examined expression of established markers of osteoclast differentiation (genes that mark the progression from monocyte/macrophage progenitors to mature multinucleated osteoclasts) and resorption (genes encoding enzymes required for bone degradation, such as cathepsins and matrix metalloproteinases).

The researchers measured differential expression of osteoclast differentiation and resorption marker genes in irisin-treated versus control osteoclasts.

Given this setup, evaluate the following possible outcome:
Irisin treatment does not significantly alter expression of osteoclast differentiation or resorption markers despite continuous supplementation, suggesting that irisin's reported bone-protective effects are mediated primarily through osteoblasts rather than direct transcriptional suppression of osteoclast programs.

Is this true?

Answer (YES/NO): NO